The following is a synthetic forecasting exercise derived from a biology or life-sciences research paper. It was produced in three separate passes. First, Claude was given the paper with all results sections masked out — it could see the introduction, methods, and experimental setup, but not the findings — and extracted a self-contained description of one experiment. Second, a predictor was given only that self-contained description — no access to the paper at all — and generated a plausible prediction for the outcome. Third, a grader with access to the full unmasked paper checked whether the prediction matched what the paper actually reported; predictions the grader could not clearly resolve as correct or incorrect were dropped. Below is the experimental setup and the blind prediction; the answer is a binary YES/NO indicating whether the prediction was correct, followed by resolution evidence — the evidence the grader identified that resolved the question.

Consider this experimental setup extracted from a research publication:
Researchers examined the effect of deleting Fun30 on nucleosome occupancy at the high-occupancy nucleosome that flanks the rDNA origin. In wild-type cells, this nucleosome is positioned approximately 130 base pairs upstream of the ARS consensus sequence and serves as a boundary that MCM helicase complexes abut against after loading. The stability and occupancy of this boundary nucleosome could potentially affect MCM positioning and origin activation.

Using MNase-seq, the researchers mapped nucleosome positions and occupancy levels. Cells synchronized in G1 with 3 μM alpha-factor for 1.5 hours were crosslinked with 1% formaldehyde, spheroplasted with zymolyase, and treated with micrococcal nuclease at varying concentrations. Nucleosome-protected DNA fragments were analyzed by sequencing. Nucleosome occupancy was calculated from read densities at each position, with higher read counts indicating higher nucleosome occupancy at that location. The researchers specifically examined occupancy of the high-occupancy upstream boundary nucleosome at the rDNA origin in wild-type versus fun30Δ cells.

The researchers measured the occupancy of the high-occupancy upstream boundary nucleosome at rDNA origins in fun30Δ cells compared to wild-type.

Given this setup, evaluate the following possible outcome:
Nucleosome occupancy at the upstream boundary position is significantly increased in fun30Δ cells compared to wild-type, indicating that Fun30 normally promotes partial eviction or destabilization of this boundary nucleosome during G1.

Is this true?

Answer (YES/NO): NO